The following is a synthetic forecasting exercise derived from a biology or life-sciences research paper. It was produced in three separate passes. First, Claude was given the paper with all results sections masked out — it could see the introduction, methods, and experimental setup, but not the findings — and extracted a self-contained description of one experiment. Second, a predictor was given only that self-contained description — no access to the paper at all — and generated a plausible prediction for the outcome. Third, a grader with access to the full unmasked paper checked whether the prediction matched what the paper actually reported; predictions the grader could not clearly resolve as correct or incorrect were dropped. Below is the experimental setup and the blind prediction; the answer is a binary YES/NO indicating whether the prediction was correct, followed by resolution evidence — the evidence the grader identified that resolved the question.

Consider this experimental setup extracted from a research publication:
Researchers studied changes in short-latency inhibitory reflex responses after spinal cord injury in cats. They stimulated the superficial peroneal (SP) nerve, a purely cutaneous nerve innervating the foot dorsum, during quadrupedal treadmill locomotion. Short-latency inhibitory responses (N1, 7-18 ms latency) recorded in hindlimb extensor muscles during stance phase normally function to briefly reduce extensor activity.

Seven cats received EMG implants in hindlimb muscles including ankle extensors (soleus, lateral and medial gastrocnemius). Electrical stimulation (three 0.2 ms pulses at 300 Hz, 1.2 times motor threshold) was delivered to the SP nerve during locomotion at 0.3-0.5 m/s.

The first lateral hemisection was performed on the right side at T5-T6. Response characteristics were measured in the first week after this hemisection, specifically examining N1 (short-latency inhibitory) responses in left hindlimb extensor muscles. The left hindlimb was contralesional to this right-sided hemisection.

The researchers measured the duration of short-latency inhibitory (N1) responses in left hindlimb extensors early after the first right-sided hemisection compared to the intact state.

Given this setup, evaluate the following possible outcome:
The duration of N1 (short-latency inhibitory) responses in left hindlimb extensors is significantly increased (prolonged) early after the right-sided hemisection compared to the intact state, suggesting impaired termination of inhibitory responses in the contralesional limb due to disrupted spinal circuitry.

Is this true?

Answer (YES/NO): NO